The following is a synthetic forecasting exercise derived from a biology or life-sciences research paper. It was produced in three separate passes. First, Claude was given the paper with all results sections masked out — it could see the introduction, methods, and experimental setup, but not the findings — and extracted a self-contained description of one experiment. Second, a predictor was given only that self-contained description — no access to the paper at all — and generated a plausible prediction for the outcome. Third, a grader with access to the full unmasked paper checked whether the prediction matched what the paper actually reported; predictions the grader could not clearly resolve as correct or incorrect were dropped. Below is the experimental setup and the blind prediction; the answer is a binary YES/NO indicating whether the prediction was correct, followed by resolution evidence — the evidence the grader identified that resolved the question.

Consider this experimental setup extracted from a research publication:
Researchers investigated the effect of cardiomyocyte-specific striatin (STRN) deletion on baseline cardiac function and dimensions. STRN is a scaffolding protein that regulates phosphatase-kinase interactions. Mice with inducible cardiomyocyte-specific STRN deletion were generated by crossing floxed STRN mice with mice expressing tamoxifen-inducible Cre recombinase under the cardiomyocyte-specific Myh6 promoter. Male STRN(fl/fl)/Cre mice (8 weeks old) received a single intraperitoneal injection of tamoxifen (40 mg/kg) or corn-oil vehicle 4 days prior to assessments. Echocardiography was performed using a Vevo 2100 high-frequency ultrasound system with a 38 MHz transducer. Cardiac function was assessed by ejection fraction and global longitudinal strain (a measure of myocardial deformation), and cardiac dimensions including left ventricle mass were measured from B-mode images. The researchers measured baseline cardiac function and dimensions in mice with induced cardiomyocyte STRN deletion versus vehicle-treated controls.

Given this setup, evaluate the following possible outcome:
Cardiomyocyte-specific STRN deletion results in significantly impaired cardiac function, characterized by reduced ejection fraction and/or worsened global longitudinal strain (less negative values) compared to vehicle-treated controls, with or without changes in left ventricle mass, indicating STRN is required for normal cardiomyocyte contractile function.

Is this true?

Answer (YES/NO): NO